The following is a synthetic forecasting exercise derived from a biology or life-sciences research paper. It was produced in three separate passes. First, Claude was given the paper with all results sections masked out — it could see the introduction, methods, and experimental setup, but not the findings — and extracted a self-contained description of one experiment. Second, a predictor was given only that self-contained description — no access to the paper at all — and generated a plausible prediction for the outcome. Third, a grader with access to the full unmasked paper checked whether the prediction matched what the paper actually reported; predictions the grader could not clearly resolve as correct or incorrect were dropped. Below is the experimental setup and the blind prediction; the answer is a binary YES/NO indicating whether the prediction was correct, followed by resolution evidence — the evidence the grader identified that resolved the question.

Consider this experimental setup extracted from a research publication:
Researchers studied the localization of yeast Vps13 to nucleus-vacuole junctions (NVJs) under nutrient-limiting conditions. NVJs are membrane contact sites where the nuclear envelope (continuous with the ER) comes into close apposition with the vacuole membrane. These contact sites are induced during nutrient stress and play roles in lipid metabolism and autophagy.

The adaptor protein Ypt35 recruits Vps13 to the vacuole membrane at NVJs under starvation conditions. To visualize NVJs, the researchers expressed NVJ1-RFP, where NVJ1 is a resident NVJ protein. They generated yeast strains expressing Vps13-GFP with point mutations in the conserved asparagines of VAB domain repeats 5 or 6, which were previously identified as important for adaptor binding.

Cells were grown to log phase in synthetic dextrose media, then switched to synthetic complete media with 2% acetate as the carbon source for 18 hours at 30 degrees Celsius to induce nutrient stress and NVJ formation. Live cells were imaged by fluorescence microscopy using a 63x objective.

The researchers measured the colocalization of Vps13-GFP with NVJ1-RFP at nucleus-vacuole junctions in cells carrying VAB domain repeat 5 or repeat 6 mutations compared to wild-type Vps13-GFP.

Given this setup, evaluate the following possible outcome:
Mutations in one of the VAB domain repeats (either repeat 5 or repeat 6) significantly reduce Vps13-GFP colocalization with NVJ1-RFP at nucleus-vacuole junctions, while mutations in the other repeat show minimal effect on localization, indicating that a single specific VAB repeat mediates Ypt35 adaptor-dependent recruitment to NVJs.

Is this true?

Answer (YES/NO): NO